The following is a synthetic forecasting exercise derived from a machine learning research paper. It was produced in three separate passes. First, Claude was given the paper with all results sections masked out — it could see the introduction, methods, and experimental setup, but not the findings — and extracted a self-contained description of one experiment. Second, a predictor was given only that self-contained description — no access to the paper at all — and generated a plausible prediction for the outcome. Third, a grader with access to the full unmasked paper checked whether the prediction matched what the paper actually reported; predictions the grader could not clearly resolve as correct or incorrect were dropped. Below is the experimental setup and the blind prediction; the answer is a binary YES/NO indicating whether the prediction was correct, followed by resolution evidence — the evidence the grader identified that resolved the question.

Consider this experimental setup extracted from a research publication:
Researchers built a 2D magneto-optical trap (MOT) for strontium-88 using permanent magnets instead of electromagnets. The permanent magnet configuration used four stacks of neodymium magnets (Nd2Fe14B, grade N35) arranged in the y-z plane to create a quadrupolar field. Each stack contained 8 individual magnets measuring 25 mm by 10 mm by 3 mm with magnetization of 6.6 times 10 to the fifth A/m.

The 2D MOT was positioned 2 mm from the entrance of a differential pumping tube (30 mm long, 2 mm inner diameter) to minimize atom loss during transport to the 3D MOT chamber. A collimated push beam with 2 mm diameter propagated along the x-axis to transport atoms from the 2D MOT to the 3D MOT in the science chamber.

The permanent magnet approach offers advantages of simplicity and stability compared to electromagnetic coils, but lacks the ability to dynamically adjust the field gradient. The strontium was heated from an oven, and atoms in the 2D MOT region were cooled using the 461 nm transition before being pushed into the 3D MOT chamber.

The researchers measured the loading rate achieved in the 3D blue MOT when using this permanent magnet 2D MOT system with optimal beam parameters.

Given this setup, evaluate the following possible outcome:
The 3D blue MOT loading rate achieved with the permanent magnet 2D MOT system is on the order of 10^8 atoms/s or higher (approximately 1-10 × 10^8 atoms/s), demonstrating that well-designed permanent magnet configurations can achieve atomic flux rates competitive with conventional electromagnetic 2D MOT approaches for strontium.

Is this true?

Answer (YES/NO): YES